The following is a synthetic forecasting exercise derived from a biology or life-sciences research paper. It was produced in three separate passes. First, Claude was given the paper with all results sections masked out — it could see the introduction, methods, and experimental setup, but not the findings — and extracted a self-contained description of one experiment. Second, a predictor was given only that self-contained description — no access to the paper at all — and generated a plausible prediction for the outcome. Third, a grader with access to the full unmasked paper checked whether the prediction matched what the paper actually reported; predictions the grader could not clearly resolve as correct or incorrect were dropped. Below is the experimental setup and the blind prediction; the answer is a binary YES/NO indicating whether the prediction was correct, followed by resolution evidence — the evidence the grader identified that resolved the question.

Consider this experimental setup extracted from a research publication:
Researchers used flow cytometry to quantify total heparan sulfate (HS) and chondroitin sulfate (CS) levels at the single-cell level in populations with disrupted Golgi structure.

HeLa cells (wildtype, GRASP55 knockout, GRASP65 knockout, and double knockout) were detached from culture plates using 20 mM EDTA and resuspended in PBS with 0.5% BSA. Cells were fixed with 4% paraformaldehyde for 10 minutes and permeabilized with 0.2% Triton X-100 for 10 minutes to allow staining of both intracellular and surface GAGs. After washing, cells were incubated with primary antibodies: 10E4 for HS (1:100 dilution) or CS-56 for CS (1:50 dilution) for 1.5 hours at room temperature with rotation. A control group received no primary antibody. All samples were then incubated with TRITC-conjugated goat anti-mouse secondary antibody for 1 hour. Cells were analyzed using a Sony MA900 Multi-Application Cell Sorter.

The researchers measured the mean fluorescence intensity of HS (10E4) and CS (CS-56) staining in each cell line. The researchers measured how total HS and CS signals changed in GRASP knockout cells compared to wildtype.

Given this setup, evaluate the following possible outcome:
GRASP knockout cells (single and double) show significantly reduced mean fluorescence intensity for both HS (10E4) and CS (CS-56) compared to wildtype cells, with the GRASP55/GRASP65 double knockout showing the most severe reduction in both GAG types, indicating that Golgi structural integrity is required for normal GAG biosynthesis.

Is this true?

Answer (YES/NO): NO